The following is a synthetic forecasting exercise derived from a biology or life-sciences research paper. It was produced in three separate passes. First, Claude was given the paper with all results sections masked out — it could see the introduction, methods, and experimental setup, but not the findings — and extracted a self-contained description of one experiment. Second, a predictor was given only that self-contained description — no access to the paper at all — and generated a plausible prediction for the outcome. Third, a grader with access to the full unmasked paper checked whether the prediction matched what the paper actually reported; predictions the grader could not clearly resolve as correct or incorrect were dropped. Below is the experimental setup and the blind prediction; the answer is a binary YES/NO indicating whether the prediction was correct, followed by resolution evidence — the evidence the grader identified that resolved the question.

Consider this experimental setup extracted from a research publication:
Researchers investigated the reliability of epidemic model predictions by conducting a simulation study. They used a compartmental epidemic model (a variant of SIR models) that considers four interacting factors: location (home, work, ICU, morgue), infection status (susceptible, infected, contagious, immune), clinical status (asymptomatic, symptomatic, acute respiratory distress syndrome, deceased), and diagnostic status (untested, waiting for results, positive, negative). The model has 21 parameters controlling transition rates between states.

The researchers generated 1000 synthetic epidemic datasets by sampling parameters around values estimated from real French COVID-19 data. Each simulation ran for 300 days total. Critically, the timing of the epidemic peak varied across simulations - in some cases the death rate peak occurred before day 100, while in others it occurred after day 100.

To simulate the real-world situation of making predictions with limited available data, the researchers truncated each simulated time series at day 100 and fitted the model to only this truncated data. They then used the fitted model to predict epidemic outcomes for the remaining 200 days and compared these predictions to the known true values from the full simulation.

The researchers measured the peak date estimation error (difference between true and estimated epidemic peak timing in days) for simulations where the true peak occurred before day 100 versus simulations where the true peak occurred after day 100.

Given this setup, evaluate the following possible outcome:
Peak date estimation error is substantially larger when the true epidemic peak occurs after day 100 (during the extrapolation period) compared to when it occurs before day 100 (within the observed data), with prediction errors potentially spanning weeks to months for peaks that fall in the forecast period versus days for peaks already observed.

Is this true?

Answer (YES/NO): YES